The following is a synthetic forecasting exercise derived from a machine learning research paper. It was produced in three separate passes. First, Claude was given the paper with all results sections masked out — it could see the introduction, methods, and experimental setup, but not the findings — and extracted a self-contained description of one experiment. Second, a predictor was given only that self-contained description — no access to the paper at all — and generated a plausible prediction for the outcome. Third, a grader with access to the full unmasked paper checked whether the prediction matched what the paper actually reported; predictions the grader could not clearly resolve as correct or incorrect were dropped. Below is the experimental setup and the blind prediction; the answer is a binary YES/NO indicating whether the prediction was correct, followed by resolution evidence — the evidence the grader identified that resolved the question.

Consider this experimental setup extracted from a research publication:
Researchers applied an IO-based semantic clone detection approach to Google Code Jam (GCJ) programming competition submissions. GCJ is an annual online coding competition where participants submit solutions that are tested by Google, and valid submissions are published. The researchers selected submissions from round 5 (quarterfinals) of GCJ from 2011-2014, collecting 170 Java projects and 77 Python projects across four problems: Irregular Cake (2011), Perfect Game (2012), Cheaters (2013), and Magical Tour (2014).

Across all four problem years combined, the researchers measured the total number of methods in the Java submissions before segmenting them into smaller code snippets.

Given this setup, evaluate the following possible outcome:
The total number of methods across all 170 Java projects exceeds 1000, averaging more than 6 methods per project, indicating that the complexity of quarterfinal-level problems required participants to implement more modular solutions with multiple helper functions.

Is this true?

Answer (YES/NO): NO